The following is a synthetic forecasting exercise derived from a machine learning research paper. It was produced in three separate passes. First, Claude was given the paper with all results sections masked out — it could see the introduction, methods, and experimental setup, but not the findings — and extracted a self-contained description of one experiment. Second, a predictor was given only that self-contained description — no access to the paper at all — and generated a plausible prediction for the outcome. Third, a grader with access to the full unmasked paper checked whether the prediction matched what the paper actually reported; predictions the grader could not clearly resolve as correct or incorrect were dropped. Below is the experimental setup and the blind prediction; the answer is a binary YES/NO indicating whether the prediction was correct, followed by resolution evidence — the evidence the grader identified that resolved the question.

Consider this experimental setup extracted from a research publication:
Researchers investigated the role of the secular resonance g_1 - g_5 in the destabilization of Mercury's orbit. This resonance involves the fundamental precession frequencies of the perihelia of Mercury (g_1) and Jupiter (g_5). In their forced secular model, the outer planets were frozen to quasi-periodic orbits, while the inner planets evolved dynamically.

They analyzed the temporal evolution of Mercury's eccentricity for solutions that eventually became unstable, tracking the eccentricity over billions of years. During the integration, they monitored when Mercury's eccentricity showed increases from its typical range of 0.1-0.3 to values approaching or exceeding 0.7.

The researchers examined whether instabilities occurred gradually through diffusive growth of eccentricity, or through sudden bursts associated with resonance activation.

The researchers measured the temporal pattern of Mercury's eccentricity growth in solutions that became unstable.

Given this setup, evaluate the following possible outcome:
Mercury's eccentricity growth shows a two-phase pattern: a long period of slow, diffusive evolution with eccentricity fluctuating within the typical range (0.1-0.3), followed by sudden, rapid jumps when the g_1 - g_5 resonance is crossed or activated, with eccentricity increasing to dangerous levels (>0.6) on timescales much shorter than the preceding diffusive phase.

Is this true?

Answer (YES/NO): YES